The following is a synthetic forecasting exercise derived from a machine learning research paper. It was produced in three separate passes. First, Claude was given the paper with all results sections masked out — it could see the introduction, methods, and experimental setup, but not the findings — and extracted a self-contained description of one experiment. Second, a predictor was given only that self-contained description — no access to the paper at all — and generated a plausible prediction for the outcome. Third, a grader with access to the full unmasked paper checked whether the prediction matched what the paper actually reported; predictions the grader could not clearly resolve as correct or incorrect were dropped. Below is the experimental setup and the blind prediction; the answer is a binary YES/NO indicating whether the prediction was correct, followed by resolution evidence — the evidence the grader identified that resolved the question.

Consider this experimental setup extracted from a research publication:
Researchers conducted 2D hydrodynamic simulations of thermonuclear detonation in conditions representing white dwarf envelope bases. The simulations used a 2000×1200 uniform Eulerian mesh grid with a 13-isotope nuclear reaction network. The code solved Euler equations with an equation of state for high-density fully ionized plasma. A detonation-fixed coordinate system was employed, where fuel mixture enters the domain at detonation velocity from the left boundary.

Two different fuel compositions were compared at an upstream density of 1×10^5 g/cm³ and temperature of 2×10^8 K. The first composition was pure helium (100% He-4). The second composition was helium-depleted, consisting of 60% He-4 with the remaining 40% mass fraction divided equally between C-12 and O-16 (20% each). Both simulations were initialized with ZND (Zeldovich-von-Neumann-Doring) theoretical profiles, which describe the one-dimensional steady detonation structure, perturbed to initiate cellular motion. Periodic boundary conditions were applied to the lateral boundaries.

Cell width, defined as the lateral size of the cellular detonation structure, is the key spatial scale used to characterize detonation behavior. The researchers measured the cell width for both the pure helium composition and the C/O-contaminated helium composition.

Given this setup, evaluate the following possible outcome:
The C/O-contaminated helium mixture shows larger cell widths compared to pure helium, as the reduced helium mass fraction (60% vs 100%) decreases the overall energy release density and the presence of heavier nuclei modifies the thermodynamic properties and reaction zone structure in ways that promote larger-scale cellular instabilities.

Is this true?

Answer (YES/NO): NO